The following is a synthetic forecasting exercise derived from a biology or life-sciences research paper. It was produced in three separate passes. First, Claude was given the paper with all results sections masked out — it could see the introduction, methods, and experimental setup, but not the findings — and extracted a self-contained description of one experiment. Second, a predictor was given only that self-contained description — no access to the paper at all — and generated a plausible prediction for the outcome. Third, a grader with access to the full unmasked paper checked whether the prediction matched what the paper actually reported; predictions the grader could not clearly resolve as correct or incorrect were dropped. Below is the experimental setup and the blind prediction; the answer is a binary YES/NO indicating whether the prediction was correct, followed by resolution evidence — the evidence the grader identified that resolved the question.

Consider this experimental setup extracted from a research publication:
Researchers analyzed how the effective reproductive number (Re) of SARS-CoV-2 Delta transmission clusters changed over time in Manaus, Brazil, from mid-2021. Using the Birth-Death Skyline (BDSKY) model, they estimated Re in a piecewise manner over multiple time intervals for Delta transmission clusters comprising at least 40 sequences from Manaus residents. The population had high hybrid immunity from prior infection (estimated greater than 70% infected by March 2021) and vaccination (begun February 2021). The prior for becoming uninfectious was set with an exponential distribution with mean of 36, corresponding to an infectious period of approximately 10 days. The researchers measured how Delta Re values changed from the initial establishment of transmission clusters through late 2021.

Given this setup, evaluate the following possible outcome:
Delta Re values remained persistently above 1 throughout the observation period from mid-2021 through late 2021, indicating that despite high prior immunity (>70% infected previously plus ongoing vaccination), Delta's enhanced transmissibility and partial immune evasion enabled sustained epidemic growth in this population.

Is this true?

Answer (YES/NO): NO